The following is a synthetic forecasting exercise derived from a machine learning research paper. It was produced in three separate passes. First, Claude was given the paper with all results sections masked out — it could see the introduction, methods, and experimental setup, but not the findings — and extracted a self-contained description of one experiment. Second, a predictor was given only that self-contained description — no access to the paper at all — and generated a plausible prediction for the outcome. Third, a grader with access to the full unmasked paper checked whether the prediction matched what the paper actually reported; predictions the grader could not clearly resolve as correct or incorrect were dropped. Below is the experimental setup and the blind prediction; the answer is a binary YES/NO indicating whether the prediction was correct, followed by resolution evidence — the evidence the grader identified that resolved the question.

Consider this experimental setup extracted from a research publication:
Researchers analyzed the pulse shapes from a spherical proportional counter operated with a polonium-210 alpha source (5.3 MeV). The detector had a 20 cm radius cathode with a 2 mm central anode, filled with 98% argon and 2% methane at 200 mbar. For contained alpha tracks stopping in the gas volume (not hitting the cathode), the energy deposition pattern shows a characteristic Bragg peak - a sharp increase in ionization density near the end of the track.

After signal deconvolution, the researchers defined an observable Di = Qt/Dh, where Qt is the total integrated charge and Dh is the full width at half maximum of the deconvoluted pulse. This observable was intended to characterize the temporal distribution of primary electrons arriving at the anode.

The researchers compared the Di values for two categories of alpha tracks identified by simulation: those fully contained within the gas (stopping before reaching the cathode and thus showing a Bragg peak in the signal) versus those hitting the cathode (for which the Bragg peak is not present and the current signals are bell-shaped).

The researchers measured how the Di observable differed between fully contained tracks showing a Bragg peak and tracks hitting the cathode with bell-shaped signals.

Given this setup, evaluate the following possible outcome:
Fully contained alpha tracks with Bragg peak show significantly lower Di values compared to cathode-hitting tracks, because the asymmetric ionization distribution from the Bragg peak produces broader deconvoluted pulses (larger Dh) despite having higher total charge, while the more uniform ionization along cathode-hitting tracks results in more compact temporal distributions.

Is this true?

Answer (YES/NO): NO